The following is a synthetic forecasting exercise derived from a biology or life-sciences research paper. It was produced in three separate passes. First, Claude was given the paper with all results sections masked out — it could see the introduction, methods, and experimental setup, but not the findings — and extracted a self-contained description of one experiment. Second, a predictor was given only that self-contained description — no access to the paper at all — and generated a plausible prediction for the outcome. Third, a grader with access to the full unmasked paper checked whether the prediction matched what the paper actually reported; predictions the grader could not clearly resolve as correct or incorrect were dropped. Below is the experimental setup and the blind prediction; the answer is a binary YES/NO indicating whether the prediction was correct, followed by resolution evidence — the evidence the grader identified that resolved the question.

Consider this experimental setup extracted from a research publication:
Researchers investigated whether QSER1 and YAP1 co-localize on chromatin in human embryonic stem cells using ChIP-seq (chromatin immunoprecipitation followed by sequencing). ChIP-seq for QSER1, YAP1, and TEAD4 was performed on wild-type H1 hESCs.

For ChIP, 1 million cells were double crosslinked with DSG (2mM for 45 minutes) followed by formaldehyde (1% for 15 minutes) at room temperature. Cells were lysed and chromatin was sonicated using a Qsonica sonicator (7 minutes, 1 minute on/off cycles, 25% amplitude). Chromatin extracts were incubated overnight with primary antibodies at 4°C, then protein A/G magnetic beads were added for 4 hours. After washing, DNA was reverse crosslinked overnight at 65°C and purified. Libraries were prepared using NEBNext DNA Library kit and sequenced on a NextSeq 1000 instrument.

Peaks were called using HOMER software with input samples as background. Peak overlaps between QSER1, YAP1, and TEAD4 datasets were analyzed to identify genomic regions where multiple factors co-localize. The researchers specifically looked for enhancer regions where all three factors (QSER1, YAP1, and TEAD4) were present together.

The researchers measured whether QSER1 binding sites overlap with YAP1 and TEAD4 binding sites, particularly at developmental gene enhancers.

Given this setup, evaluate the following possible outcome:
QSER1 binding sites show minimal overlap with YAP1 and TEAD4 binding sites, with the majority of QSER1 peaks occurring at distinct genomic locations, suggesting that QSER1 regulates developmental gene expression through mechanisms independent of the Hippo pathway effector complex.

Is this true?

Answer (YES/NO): NO